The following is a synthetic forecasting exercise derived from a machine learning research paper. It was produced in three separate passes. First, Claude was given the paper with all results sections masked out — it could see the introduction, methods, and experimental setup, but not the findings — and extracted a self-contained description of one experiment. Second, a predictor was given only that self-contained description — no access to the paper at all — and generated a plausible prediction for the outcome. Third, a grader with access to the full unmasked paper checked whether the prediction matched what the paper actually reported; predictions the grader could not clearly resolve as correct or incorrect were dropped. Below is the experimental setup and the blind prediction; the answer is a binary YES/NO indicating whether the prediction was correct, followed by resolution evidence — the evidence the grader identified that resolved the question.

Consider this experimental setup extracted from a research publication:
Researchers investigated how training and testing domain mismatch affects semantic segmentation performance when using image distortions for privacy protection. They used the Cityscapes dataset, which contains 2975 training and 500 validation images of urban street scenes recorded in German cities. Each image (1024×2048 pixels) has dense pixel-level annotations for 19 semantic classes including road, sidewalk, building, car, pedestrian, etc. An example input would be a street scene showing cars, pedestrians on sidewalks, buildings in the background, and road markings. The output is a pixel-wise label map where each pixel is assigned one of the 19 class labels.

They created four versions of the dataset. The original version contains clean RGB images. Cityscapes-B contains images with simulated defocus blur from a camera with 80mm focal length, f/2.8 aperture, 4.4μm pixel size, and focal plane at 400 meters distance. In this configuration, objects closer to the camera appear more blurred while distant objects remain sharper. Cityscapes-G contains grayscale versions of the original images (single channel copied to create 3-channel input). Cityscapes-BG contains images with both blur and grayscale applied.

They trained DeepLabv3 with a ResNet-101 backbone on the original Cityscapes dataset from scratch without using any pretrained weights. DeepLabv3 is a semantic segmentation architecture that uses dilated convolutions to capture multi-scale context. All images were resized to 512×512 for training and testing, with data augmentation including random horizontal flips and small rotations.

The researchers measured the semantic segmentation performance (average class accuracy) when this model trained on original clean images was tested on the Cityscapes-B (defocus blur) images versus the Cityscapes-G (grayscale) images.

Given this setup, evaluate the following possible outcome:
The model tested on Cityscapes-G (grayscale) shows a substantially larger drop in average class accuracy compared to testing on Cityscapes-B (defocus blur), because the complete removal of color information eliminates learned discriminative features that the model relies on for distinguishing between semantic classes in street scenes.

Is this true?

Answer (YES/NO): NO